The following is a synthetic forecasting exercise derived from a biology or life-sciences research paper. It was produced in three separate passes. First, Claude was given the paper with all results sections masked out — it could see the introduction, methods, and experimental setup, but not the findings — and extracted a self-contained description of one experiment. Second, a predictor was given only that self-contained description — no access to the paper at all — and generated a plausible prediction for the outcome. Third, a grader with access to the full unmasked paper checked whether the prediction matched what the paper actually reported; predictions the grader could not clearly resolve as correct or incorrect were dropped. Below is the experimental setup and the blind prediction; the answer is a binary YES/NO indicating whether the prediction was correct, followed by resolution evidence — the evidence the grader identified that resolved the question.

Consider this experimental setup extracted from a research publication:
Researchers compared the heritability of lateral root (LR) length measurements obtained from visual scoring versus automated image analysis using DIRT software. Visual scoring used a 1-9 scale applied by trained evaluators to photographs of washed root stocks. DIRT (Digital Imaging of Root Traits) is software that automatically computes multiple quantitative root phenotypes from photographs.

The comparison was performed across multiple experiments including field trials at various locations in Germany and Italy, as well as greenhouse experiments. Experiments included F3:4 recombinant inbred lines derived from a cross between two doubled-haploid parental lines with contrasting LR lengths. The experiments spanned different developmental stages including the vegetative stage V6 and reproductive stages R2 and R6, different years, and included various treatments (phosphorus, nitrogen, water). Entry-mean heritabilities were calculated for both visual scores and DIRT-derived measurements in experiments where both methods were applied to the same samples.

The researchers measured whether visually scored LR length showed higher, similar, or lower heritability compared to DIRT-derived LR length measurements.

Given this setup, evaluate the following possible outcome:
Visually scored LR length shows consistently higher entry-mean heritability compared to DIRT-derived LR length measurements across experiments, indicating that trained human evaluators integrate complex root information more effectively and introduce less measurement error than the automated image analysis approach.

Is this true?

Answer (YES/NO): YES